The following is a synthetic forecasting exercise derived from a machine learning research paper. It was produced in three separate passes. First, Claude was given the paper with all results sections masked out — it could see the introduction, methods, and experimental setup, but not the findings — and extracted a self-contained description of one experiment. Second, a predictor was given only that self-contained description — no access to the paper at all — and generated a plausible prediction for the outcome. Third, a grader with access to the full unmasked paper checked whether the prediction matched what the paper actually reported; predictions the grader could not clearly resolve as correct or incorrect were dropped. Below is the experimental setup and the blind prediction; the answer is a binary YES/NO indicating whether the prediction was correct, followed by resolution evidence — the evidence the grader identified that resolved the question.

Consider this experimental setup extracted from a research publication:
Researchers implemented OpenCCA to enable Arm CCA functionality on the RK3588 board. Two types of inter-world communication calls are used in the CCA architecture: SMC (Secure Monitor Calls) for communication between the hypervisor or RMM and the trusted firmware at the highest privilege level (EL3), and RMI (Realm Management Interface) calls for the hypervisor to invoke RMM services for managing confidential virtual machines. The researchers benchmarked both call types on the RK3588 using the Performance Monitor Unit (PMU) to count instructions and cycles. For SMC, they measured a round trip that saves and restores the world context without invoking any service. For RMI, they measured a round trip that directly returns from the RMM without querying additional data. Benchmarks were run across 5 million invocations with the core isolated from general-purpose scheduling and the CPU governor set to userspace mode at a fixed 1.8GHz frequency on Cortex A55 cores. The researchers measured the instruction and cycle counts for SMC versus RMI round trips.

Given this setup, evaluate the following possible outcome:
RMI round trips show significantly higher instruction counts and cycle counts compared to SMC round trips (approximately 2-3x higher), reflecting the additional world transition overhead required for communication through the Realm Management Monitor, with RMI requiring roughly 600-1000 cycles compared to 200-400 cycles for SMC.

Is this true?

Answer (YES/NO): NO